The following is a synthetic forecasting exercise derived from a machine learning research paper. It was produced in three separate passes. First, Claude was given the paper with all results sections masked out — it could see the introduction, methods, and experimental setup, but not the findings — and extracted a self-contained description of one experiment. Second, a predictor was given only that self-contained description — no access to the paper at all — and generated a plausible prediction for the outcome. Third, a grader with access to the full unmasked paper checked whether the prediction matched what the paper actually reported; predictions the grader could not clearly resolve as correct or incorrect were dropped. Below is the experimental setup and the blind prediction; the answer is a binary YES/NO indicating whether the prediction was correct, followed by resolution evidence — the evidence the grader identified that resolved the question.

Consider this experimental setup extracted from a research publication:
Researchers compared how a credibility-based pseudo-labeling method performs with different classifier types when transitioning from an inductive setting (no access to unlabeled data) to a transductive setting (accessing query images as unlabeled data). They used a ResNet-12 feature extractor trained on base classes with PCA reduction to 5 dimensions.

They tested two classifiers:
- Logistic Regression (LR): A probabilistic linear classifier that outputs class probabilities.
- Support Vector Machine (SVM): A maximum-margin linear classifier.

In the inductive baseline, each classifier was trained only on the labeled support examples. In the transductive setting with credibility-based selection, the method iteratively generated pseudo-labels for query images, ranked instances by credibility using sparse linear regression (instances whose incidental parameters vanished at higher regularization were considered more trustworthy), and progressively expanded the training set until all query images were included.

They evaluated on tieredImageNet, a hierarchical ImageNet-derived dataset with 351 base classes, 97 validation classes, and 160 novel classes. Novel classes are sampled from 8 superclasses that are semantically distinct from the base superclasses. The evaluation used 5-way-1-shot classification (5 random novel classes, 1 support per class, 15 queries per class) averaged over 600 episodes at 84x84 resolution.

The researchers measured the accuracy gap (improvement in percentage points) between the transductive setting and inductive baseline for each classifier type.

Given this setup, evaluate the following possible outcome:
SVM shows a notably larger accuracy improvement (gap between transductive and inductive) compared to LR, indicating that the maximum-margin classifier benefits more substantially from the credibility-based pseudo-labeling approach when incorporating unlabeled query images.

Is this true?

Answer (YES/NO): NO